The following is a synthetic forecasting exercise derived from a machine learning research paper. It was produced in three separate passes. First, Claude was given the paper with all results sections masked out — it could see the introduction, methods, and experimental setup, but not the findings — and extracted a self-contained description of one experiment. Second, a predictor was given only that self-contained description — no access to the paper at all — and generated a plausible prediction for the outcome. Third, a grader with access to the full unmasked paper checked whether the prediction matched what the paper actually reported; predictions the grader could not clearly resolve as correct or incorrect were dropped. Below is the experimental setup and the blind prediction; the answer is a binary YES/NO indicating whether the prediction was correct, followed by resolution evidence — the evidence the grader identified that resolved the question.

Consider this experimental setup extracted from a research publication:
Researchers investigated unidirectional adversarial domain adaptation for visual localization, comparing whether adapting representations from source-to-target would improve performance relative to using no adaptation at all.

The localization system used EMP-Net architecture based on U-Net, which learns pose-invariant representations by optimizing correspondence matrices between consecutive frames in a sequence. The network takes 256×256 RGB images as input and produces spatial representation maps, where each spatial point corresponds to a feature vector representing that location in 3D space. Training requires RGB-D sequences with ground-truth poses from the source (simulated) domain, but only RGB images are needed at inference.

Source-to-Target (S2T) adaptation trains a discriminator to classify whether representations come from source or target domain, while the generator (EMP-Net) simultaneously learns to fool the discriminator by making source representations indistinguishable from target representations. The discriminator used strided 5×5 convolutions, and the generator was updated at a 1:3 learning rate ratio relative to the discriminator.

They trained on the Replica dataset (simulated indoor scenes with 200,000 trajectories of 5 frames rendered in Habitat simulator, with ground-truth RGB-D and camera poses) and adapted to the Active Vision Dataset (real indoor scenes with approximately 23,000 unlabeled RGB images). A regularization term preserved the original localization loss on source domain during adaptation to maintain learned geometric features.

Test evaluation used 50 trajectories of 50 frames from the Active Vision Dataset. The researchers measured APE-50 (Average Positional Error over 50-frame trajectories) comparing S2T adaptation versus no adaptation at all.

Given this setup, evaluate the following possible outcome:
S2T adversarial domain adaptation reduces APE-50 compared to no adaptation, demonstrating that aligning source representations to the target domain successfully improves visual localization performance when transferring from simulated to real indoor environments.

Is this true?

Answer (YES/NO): NO